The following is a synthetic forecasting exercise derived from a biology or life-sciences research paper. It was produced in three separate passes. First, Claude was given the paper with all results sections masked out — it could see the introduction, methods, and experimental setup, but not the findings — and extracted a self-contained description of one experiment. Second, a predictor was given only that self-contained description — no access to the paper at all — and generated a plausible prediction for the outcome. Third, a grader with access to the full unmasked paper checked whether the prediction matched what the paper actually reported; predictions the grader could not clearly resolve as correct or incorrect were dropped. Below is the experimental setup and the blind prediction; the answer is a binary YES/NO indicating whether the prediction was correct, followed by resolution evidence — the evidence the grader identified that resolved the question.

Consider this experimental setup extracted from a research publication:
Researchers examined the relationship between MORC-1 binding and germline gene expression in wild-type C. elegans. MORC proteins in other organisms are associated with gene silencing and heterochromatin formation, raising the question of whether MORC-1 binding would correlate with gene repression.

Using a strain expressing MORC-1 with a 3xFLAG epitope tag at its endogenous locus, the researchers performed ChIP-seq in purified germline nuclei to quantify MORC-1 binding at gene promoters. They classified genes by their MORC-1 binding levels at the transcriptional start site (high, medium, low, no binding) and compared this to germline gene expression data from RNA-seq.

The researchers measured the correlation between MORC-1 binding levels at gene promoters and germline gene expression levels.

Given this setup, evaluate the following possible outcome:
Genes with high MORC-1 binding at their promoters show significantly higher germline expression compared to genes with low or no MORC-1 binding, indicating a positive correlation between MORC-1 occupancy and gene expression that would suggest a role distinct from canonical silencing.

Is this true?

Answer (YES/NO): YES